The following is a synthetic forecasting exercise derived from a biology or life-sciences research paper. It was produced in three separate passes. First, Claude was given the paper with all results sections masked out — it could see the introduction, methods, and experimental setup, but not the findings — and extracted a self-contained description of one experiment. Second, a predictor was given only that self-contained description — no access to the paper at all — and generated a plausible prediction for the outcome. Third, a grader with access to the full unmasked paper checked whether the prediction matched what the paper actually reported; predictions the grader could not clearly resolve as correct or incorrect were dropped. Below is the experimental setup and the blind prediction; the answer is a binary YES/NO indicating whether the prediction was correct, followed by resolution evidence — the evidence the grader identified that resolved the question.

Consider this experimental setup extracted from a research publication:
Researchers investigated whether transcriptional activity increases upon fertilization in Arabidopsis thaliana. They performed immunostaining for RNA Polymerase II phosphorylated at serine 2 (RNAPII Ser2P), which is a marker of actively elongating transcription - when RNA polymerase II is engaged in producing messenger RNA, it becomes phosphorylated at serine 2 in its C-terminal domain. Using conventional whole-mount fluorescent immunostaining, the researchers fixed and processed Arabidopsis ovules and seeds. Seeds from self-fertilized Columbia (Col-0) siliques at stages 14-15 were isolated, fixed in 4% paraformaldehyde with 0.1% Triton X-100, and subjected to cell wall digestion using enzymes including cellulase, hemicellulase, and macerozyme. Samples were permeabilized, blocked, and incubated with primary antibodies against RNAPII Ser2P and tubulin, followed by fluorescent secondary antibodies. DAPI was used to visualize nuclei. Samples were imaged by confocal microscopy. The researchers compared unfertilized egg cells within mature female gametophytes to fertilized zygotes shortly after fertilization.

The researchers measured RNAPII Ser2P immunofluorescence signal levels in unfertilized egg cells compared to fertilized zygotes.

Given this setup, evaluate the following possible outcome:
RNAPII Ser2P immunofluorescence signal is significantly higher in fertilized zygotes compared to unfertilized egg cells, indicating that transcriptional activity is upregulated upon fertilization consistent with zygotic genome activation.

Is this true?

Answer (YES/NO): YES